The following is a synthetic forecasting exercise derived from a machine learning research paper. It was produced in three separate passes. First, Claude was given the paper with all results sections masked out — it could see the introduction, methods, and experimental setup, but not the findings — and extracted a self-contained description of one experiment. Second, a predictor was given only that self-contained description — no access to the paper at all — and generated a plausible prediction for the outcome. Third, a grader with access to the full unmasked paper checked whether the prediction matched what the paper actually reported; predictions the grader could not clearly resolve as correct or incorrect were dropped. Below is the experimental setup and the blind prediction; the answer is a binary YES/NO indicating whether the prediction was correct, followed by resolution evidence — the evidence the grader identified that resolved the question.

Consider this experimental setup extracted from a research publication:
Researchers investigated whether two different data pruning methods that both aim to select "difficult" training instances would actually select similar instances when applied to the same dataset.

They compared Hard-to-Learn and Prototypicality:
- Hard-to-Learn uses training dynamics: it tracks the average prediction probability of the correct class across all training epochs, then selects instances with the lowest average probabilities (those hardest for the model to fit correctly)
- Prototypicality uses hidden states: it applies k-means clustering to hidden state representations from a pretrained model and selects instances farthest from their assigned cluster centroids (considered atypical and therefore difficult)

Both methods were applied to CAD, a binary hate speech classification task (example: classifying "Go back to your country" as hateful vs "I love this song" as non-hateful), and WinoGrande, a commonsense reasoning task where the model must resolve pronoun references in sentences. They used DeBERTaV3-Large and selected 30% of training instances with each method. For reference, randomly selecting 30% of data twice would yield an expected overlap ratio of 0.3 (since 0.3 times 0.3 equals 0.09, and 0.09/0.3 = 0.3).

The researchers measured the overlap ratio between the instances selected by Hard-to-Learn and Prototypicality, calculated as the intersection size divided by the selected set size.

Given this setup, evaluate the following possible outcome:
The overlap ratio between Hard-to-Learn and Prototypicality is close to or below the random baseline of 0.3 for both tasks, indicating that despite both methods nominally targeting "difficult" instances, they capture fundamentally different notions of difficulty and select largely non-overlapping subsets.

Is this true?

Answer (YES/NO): YES